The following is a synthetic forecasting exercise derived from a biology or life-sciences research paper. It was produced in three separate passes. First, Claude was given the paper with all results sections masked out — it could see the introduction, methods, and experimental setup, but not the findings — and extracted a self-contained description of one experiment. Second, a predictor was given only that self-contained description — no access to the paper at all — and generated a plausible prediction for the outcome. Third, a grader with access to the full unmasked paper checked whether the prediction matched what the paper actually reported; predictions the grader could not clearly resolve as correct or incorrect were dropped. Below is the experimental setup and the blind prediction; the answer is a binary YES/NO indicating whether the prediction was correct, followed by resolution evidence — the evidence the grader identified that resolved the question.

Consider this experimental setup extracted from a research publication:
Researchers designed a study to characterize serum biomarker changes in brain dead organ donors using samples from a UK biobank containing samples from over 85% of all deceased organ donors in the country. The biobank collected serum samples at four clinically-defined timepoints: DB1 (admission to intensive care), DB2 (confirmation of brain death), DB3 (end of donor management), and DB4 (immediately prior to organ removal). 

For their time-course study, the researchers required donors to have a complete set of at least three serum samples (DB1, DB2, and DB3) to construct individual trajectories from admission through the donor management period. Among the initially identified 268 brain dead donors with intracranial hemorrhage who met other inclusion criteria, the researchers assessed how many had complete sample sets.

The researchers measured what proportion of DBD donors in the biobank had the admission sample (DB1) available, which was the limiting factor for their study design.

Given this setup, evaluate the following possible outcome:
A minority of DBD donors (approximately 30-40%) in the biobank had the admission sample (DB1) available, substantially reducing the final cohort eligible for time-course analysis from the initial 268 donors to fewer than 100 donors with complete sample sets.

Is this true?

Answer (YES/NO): NO